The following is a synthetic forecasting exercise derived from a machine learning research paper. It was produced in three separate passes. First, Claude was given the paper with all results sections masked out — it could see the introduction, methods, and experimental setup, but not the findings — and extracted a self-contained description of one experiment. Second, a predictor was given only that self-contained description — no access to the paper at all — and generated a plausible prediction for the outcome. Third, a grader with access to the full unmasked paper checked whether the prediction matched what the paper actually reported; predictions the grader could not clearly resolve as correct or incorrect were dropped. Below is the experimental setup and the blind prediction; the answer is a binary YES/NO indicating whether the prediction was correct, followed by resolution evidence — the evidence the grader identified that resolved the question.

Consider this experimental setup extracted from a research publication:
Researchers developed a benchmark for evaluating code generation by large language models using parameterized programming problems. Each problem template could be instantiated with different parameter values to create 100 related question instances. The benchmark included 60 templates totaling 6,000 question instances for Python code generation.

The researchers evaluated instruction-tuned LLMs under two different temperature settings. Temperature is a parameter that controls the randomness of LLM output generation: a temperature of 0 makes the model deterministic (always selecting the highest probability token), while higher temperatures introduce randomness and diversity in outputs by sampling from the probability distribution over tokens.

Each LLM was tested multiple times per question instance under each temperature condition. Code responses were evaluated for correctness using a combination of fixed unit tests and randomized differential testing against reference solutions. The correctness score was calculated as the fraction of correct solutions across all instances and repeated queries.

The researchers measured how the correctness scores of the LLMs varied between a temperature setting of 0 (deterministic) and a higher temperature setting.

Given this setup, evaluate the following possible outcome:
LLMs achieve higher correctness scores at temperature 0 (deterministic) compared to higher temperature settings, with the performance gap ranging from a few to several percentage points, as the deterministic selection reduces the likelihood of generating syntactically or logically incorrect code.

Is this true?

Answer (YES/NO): NO